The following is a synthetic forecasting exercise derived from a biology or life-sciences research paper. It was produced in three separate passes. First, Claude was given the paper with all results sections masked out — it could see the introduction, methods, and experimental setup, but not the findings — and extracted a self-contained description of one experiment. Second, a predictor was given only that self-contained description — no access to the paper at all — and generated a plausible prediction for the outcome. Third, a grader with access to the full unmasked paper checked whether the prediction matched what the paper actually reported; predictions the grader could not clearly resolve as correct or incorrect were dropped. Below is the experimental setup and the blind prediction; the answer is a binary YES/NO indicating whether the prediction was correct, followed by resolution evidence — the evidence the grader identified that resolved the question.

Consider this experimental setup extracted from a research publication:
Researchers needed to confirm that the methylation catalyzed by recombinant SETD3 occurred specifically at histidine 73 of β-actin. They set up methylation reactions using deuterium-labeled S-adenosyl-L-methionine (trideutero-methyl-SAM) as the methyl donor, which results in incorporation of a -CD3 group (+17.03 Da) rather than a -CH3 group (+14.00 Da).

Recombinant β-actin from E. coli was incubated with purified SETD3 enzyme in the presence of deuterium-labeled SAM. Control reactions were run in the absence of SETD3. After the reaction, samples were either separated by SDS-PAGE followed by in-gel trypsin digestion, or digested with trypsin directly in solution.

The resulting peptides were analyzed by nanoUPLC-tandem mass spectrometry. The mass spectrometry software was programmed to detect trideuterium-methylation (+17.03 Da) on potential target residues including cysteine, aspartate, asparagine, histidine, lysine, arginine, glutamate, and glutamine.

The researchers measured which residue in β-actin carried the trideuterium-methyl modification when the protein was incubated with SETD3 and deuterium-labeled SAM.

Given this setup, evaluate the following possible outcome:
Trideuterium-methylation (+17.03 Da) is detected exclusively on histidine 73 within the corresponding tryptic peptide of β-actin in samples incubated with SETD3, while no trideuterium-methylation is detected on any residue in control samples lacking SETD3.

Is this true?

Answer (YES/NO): YES